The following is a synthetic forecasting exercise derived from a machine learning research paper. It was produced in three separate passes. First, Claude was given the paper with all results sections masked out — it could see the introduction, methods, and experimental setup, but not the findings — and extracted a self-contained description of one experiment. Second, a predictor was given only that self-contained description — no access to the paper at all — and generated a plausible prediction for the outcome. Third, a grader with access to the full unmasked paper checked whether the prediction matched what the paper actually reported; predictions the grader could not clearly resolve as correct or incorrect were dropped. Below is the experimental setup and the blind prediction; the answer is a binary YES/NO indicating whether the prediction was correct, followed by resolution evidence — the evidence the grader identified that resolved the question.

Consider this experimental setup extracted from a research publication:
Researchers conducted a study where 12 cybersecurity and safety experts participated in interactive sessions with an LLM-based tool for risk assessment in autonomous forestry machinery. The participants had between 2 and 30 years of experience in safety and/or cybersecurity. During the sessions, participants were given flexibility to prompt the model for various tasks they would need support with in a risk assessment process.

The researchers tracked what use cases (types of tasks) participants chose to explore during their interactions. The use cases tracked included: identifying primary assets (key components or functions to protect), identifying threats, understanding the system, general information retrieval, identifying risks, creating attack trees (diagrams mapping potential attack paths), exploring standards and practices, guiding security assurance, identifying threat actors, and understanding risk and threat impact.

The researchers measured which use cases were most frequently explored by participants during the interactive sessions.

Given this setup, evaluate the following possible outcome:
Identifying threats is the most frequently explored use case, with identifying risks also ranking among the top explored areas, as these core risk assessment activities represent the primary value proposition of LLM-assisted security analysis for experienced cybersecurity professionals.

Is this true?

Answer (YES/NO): NO